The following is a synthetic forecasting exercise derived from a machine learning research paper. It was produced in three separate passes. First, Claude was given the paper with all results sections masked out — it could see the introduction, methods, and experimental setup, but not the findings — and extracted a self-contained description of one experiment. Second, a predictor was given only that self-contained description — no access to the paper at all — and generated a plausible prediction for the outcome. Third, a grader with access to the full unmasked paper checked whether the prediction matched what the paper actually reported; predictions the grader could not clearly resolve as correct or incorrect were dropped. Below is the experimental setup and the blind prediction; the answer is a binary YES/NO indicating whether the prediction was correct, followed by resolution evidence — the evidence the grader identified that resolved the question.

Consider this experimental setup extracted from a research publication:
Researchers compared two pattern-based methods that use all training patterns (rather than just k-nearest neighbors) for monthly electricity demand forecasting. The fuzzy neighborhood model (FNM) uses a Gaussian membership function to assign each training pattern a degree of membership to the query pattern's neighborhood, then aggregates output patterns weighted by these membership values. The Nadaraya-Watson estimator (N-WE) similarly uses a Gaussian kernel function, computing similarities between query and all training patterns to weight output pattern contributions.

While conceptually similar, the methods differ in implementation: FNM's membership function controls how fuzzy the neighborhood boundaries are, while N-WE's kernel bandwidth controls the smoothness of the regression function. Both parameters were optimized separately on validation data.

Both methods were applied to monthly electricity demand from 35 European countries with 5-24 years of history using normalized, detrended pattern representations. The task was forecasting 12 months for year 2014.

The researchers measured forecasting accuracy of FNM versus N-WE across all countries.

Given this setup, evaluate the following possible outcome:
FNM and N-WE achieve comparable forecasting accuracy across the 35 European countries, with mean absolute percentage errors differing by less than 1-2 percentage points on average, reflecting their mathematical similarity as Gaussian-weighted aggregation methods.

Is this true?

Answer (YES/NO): YES